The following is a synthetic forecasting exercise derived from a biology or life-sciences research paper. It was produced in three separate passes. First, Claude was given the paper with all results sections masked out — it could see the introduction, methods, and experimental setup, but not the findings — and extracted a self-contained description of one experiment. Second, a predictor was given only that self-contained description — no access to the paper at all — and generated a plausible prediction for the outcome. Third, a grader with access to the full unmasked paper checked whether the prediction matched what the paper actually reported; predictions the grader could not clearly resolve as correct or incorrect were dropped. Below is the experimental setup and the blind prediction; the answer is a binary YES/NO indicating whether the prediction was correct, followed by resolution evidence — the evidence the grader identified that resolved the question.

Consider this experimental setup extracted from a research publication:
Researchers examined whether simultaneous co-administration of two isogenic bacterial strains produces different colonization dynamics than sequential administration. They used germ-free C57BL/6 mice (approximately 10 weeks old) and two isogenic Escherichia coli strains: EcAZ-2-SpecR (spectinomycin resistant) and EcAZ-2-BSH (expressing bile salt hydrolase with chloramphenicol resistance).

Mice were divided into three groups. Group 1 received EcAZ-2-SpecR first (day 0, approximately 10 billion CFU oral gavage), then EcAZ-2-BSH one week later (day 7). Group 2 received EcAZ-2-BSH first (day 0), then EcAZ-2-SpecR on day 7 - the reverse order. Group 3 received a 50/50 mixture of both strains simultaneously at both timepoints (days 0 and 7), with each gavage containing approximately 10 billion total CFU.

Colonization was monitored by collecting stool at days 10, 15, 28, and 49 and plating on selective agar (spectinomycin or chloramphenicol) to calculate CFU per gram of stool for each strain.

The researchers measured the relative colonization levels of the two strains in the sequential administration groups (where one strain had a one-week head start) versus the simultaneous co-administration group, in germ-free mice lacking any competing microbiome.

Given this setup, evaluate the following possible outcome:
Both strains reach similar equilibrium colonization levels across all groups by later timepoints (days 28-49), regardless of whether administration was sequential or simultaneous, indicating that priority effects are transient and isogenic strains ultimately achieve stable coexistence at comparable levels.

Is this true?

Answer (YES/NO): NO